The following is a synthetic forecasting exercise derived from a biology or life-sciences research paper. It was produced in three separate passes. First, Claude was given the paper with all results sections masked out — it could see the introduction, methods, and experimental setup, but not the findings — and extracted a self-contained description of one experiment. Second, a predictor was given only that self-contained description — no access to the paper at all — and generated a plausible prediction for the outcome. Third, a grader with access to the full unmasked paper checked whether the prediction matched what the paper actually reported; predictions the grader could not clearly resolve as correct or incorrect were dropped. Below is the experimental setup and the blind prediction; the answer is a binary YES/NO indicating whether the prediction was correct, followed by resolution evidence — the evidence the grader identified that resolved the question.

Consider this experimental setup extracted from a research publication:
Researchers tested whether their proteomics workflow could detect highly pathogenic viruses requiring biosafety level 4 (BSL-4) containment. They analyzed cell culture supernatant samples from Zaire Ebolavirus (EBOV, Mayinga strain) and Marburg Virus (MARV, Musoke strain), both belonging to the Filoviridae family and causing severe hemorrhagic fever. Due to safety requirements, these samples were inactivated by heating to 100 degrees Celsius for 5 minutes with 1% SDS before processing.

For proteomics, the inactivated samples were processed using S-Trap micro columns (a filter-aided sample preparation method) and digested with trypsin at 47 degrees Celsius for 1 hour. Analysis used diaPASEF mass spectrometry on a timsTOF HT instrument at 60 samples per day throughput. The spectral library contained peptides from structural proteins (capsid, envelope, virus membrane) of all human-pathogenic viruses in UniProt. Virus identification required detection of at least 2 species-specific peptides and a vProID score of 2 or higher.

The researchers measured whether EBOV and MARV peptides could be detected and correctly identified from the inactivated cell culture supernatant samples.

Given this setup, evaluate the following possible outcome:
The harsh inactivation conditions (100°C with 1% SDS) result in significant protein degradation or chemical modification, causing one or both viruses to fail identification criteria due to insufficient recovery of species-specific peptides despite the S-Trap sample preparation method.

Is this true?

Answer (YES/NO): NO